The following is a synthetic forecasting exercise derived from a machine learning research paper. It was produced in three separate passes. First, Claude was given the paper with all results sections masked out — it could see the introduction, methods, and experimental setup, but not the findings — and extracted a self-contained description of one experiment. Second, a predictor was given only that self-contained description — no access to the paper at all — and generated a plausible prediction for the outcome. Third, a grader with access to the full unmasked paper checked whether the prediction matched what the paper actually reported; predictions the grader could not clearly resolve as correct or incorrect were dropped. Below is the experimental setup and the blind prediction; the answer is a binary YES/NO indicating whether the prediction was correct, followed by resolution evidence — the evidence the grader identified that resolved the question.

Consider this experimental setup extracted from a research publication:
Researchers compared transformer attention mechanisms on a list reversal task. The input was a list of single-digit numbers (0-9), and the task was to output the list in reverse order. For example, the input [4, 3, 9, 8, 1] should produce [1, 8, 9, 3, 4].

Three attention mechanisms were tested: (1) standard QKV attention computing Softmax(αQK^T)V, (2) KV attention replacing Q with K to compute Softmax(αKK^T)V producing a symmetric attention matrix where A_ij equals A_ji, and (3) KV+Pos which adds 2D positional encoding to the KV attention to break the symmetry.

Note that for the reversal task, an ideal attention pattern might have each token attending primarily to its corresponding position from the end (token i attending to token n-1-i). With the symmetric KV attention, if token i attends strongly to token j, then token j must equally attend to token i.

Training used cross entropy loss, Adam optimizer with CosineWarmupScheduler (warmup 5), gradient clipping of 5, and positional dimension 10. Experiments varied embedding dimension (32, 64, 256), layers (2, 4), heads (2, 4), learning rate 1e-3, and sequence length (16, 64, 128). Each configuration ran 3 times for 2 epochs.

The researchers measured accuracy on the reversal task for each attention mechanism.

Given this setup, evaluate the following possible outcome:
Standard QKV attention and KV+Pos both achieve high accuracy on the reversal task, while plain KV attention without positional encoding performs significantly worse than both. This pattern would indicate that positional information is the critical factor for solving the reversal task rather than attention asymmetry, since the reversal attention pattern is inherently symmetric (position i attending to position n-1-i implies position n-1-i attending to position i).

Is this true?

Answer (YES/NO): NO